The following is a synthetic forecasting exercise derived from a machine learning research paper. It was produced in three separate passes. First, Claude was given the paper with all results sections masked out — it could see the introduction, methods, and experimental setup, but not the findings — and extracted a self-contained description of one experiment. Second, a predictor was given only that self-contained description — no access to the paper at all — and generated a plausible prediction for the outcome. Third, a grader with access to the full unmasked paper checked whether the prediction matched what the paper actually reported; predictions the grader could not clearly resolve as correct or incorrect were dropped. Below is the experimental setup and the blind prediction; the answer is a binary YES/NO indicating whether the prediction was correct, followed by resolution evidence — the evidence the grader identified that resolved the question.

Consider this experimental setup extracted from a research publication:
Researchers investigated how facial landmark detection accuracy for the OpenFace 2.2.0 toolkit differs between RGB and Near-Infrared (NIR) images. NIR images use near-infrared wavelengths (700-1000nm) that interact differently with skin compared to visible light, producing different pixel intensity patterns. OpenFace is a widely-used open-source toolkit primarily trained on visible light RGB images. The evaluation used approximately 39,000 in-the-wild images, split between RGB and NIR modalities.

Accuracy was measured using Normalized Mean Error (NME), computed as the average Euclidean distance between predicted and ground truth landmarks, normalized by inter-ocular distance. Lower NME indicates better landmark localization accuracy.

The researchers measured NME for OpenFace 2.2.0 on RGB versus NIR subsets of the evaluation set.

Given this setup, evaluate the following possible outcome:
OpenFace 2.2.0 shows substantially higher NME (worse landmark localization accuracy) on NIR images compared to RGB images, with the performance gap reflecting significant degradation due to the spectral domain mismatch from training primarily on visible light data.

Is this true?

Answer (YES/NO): NO